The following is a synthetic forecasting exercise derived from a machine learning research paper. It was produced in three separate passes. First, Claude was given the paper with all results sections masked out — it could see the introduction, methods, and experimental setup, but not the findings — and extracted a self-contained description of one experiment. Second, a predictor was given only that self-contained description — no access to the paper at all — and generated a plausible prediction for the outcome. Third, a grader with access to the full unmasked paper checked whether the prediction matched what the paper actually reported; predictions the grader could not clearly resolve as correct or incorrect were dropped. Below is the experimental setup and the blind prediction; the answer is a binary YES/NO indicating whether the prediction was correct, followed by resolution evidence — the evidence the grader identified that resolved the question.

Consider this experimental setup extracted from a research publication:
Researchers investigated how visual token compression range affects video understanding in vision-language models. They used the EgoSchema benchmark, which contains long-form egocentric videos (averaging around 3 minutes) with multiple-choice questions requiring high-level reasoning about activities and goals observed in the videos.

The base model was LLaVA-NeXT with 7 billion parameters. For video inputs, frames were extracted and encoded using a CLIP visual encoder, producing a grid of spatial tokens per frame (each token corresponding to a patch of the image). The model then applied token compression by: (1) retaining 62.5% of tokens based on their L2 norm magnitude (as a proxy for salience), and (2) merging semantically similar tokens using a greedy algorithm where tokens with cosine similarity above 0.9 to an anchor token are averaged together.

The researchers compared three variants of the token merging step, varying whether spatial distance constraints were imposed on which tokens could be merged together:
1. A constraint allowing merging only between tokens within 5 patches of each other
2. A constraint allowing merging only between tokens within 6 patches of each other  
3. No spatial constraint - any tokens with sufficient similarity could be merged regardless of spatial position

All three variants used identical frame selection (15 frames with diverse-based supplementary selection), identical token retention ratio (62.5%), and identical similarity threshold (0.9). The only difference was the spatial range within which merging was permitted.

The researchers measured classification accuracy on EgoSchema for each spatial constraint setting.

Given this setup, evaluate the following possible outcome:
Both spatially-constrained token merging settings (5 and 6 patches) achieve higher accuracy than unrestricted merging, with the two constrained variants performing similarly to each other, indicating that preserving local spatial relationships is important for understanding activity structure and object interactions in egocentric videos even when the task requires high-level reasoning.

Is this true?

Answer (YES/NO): NO